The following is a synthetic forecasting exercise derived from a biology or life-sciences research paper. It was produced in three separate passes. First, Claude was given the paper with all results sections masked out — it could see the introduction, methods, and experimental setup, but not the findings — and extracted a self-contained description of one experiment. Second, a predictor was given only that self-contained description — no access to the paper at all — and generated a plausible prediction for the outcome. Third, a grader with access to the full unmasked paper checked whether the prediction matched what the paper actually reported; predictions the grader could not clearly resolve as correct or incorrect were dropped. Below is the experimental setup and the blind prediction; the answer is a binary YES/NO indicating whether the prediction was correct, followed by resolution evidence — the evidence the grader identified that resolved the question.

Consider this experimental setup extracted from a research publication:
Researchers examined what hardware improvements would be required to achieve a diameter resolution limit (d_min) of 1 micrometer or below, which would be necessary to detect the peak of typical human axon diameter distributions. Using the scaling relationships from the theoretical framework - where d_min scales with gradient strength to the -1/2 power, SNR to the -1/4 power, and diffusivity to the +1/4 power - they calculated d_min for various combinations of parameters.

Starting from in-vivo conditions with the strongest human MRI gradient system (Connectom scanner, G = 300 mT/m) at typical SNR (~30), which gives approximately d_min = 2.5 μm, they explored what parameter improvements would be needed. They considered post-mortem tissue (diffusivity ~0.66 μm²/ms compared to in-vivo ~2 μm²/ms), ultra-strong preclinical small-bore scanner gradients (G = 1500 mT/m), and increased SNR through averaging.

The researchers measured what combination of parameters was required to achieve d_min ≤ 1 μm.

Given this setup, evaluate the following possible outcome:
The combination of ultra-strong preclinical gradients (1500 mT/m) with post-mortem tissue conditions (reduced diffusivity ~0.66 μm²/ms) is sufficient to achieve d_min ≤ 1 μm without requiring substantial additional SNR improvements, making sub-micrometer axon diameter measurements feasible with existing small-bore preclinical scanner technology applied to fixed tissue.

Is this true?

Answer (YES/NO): YES